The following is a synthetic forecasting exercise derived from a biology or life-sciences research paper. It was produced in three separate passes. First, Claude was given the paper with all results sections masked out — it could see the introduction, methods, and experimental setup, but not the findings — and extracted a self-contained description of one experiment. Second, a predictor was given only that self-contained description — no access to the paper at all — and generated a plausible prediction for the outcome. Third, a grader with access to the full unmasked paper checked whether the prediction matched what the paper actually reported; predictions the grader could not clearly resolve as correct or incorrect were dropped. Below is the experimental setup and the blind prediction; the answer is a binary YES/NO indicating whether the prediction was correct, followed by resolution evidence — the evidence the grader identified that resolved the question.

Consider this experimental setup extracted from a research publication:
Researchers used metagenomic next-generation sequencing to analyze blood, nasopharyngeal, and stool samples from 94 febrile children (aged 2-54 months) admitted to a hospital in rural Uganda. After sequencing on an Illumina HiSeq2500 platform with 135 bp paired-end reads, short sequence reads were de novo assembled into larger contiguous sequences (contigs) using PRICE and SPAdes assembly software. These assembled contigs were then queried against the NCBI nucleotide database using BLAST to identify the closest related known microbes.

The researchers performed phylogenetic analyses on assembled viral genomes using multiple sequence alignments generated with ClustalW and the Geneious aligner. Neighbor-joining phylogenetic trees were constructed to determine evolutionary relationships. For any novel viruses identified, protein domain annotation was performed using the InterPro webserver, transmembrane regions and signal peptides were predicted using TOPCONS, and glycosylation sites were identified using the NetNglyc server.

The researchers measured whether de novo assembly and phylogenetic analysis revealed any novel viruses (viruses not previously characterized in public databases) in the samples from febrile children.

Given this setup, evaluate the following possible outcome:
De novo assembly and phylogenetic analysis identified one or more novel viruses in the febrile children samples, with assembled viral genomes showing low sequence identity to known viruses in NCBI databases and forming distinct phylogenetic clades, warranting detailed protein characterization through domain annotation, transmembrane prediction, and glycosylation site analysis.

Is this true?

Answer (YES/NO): YES